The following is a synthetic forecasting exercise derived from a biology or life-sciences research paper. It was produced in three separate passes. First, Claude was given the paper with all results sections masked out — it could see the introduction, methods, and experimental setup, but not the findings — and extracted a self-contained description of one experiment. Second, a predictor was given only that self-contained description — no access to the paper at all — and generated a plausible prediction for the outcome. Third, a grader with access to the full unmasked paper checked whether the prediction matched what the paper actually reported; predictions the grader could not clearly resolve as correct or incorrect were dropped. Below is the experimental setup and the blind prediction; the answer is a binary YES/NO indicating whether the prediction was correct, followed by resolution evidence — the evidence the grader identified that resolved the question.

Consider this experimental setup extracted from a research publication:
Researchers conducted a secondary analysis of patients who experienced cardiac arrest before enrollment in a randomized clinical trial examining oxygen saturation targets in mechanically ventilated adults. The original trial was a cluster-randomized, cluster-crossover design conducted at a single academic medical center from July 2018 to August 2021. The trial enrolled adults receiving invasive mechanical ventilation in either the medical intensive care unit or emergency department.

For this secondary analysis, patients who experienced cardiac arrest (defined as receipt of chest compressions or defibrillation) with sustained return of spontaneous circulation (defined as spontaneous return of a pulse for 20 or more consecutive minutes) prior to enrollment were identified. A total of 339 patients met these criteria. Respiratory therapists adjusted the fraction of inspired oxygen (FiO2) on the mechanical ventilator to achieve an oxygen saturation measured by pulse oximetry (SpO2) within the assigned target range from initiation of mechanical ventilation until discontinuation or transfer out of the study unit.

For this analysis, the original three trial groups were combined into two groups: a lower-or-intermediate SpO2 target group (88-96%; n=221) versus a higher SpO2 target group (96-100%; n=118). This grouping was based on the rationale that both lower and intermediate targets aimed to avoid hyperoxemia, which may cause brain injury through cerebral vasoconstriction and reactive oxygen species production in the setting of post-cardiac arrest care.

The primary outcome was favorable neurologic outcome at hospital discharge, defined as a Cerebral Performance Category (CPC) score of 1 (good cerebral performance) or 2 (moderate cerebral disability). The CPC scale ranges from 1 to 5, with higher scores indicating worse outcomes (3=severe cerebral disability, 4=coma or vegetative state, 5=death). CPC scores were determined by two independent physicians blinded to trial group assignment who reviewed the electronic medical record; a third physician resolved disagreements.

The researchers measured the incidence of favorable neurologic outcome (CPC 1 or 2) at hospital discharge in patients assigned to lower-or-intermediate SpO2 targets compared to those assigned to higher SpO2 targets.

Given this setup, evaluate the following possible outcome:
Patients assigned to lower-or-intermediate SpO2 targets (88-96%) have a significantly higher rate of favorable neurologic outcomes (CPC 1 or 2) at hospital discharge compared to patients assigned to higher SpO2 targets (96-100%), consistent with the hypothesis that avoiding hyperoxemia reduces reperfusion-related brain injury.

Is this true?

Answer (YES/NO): YES